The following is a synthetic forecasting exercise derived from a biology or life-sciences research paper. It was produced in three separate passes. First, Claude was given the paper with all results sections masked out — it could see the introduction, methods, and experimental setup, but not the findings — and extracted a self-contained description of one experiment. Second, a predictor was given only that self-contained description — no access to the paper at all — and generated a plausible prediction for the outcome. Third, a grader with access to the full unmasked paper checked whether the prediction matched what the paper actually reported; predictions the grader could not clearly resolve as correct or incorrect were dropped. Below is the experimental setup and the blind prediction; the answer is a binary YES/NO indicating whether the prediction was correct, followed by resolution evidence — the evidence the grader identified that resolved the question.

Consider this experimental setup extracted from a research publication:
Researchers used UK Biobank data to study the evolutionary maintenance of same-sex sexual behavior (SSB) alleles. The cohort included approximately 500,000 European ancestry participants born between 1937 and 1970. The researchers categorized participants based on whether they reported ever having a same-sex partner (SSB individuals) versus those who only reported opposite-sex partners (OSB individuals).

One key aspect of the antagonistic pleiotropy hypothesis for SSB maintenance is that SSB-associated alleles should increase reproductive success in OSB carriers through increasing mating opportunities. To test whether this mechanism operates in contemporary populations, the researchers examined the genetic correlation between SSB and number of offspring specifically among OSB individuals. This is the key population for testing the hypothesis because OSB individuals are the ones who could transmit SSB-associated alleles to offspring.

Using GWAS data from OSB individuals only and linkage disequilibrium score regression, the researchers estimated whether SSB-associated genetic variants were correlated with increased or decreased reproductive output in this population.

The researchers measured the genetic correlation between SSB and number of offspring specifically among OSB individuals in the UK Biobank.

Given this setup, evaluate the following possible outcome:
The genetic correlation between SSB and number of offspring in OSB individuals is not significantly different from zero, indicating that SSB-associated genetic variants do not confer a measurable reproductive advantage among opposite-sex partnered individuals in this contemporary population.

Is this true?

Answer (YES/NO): YES